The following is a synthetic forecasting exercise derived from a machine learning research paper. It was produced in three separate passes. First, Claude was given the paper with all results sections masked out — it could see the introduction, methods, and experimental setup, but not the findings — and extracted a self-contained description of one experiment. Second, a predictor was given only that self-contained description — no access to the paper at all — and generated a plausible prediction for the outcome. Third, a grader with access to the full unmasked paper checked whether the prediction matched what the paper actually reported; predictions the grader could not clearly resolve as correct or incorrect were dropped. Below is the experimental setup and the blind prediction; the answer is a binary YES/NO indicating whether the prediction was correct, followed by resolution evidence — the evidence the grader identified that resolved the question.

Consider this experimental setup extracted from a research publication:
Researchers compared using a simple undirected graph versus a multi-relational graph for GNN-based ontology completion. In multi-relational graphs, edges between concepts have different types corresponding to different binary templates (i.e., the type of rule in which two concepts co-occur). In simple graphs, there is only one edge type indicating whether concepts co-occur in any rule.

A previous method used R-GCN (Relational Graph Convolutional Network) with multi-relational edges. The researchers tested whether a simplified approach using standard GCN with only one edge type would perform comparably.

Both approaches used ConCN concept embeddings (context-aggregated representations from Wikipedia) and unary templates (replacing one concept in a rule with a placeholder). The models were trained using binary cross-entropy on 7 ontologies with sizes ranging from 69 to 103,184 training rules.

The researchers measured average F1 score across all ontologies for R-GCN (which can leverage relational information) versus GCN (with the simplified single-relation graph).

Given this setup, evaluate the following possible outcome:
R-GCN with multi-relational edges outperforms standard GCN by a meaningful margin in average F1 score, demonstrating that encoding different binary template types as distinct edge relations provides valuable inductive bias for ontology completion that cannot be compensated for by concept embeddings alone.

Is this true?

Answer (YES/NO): NO